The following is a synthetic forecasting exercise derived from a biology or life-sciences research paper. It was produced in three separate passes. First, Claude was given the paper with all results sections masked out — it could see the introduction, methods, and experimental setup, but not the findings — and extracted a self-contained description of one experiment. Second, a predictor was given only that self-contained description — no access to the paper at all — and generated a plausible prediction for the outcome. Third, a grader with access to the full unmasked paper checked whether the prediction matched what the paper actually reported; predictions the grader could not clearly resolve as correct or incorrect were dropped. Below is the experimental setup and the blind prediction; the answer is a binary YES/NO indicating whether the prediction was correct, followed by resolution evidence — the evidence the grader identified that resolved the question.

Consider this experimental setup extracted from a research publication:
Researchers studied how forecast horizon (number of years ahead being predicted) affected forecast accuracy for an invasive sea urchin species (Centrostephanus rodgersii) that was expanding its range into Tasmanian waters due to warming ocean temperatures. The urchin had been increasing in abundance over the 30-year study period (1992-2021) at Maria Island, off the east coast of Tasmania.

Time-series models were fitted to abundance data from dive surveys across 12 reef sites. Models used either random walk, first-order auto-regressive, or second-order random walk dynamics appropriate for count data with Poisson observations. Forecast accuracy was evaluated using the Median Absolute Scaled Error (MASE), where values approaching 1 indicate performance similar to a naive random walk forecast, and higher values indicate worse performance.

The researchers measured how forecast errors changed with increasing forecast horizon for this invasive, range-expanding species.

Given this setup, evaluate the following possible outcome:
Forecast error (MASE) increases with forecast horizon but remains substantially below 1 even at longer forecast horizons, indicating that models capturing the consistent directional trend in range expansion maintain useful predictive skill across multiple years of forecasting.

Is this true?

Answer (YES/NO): NO